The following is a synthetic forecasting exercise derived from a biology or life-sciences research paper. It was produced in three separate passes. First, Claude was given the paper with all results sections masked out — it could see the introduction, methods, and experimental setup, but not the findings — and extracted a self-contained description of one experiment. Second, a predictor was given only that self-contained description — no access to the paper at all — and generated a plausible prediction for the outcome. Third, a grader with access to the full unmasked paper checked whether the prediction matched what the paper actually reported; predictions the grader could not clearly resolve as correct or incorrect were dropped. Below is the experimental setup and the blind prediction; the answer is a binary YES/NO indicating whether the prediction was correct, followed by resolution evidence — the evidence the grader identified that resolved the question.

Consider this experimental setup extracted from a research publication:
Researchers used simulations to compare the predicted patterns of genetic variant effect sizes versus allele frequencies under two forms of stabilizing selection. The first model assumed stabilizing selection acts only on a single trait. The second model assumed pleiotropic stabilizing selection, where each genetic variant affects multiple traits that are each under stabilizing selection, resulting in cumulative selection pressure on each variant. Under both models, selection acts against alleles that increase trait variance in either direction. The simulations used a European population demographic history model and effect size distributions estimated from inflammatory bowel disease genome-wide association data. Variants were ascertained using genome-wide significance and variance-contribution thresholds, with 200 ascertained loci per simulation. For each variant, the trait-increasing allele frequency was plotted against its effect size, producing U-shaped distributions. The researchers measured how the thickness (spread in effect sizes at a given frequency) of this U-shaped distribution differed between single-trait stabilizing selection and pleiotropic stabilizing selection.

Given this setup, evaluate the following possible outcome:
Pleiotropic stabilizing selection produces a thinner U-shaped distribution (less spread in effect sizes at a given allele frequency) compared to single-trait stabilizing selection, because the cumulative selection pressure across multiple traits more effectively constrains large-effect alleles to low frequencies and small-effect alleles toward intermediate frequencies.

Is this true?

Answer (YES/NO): NO